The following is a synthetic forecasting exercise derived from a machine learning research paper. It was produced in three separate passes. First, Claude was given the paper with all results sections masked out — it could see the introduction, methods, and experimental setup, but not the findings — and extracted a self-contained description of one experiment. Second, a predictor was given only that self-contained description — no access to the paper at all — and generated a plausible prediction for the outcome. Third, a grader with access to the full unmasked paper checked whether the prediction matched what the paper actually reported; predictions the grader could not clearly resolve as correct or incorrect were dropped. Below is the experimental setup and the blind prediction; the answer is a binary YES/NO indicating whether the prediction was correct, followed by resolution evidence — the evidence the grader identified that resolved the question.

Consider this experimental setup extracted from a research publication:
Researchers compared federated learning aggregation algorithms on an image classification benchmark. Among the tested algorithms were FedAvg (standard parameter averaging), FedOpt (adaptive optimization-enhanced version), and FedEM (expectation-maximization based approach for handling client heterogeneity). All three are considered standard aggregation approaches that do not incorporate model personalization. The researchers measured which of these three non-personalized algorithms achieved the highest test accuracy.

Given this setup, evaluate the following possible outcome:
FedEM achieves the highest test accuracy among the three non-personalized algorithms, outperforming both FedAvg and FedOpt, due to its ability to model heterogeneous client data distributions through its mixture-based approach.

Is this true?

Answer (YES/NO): NO